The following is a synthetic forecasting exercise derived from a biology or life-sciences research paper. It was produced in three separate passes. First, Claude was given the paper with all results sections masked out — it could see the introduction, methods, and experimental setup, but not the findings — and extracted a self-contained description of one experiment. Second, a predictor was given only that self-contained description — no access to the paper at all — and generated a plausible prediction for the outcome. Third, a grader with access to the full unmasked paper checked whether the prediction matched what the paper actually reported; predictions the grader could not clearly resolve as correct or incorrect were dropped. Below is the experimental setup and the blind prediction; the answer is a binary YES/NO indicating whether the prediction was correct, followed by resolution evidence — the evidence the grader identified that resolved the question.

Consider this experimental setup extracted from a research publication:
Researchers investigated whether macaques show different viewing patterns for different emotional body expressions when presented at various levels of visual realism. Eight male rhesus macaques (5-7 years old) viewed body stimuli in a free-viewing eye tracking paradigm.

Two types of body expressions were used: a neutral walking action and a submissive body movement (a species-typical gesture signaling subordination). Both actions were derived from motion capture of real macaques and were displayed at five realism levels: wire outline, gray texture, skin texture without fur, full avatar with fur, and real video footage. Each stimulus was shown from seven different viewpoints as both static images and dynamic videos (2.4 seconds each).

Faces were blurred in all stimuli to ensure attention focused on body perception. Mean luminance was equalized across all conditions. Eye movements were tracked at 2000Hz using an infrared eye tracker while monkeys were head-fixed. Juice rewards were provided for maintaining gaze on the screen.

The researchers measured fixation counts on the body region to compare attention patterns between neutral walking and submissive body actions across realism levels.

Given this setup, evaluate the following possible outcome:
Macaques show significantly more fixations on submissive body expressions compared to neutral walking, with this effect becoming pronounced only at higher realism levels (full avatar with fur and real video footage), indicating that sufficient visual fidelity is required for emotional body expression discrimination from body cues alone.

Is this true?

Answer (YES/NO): NO